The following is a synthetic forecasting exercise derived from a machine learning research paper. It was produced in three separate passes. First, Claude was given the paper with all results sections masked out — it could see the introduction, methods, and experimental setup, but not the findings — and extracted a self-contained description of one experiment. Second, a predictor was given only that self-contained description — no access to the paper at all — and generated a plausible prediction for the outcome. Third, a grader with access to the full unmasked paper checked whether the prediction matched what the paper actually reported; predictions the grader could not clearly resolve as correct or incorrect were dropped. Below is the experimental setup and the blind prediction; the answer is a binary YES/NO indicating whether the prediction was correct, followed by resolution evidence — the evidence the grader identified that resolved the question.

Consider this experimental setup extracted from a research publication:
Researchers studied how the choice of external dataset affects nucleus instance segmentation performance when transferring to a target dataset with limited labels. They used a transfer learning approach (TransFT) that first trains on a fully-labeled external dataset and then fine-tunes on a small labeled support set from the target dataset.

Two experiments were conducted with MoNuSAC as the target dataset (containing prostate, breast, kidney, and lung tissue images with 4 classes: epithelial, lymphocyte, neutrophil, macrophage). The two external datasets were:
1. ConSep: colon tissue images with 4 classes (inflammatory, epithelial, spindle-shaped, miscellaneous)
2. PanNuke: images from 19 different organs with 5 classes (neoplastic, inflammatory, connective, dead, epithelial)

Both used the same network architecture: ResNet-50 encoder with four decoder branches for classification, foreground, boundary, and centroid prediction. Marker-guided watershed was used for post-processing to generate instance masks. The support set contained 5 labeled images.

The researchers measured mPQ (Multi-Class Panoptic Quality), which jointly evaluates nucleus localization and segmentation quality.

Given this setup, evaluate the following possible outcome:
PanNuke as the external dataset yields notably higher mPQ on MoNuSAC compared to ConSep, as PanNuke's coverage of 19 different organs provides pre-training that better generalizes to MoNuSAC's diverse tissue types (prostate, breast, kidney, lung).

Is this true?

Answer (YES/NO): YES